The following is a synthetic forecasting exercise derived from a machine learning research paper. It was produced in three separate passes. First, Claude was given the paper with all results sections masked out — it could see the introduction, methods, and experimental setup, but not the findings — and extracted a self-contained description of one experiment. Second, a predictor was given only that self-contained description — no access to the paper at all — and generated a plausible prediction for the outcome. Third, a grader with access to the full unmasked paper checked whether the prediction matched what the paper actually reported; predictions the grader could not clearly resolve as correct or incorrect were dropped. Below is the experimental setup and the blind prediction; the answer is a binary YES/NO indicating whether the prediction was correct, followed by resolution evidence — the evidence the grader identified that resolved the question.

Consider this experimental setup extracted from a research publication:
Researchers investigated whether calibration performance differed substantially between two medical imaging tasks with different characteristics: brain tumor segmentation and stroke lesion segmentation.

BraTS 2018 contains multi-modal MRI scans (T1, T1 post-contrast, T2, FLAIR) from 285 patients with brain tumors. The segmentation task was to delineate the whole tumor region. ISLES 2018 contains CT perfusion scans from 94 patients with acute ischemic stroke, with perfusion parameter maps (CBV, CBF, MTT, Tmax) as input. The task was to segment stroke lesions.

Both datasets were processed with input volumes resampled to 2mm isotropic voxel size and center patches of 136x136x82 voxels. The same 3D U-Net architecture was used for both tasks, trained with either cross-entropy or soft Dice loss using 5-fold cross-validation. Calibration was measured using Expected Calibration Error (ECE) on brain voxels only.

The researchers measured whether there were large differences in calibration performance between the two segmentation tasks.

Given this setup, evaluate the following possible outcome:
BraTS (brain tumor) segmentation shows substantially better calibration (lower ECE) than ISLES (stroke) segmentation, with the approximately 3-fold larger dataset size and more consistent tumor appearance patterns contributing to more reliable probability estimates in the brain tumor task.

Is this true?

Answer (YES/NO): YES